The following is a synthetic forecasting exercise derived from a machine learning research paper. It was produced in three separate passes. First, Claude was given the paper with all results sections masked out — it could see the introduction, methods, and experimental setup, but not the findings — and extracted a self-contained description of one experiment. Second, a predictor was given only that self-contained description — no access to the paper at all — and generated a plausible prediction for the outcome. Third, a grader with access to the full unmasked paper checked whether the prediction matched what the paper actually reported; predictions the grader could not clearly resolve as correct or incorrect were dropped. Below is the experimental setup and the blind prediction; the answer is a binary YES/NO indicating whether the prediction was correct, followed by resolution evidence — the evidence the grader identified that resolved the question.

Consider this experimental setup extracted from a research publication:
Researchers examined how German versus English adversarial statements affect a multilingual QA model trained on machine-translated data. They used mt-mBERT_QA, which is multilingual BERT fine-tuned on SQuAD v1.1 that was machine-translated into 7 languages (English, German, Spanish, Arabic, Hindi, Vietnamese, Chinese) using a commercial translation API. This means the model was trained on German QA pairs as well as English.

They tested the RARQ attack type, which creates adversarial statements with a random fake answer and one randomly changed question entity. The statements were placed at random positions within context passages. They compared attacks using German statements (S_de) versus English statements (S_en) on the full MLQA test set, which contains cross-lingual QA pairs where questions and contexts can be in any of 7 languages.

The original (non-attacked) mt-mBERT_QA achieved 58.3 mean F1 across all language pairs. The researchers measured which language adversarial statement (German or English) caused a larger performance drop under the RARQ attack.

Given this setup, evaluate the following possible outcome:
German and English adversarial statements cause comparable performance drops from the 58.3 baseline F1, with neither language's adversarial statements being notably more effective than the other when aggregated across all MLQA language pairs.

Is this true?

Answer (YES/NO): NO